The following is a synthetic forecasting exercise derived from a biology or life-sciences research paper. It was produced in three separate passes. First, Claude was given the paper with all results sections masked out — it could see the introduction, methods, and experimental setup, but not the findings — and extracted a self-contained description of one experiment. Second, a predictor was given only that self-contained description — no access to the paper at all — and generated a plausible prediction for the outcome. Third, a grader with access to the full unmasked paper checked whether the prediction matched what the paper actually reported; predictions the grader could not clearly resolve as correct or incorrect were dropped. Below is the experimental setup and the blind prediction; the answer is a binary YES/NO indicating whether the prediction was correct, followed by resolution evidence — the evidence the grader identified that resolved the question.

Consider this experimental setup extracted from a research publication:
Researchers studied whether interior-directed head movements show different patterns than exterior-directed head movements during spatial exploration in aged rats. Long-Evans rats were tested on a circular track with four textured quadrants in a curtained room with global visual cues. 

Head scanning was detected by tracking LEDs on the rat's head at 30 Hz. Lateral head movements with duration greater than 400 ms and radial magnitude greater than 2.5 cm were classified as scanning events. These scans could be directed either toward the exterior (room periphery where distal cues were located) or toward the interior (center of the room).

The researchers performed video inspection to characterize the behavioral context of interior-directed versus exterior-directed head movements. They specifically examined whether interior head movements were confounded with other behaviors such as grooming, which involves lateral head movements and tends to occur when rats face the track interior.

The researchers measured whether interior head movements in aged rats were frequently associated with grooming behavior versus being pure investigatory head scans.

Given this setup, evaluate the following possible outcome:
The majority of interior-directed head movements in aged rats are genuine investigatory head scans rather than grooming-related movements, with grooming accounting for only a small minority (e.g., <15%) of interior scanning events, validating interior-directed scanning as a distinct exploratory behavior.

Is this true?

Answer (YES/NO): NO